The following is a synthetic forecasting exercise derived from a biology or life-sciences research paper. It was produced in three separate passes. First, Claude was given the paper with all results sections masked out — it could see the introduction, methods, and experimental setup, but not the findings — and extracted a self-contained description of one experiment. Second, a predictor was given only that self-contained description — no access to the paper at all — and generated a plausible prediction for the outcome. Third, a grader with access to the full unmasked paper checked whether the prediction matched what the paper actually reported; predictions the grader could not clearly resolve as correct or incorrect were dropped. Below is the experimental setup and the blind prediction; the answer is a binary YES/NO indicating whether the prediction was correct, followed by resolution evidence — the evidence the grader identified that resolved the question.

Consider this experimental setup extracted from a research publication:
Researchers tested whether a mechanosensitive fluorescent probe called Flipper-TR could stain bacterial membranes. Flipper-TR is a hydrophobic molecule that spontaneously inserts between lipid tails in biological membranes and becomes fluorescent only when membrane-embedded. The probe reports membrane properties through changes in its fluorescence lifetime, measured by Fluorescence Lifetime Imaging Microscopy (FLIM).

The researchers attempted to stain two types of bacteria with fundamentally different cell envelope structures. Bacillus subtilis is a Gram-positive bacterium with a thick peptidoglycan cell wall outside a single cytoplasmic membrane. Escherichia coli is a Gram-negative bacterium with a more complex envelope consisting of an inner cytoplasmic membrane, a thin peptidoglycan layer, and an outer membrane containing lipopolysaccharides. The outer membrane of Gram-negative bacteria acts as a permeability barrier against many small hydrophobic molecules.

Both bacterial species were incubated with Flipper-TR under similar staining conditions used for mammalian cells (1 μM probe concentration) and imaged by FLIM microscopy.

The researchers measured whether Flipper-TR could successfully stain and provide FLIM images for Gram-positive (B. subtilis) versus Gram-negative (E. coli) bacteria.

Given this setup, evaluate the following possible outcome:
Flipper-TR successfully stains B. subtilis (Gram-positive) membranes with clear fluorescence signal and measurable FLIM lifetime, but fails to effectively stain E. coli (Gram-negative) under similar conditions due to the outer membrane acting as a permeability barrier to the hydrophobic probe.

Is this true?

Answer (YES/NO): YES